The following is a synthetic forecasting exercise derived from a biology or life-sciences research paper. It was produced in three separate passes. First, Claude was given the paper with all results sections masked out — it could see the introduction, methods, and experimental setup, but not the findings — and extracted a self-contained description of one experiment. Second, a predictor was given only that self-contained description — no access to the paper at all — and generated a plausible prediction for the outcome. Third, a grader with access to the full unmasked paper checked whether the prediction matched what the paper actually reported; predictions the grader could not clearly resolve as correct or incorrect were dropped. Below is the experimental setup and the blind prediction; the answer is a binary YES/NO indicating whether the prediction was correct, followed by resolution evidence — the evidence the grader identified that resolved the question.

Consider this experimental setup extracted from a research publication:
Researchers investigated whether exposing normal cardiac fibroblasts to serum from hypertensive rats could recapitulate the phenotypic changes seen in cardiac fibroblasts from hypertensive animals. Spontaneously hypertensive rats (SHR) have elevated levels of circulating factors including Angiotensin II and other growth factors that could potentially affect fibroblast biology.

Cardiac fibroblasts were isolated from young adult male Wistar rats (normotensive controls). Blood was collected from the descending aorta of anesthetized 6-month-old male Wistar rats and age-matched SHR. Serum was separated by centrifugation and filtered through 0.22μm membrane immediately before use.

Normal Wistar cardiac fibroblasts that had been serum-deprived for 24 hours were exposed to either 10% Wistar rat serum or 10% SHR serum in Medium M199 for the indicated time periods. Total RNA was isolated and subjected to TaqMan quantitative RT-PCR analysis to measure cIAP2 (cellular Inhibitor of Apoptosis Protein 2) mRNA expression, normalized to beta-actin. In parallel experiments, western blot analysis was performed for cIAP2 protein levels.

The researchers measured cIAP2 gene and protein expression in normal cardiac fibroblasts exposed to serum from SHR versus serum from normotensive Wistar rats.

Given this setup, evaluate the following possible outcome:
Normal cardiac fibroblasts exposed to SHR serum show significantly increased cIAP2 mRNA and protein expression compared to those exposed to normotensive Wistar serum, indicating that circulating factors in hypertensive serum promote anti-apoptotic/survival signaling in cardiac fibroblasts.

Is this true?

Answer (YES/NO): NO